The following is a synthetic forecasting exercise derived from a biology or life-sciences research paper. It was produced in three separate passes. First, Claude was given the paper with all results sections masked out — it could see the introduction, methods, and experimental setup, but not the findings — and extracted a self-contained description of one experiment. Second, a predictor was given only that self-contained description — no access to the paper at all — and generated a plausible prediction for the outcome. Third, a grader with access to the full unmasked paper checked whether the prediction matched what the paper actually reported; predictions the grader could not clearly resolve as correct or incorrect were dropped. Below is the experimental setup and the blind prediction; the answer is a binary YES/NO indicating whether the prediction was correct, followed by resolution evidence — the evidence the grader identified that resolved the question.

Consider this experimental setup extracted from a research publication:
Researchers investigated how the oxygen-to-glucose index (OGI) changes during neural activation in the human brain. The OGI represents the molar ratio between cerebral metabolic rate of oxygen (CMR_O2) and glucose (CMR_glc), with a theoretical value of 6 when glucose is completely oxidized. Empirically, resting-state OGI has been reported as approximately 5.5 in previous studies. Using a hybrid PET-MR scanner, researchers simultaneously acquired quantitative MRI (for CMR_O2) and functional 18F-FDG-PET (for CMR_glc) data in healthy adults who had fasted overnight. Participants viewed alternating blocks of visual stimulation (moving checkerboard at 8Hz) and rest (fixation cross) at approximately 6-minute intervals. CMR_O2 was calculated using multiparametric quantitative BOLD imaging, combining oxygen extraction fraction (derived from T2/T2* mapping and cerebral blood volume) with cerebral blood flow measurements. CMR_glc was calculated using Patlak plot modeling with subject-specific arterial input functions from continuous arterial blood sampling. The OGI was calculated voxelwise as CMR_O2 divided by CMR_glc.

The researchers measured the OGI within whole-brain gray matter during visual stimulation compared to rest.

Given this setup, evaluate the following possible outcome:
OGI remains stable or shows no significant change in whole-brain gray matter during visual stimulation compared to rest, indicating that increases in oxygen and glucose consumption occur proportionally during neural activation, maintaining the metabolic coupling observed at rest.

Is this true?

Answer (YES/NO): NO